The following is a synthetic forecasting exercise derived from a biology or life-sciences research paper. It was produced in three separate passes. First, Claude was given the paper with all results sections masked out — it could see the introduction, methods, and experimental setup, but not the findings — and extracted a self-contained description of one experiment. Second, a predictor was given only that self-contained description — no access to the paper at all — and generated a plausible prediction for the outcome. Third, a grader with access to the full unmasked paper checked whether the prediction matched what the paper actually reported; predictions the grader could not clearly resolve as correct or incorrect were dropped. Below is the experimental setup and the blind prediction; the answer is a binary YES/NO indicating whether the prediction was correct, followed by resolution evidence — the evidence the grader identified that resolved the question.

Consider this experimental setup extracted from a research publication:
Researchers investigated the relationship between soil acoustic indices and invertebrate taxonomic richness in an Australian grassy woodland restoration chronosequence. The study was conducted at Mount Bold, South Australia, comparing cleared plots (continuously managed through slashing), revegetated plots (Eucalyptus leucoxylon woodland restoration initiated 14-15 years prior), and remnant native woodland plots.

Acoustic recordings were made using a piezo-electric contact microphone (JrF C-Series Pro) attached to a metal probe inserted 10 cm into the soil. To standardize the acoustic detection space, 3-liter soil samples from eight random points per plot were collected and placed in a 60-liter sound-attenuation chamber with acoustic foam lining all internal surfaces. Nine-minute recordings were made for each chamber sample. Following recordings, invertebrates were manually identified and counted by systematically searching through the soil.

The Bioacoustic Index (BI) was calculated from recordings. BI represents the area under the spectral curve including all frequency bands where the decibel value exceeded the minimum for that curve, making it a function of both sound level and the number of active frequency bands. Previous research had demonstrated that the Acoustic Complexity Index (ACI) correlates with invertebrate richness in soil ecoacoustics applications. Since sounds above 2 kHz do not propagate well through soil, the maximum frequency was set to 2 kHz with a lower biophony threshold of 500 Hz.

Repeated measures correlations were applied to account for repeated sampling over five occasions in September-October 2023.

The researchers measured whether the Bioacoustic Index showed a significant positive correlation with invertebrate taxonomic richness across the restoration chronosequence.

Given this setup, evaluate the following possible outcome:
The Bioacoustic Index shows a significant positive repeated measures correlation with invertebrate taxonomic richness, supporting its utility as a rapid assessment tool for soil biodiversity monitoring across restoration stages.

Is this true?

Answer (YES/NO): NO